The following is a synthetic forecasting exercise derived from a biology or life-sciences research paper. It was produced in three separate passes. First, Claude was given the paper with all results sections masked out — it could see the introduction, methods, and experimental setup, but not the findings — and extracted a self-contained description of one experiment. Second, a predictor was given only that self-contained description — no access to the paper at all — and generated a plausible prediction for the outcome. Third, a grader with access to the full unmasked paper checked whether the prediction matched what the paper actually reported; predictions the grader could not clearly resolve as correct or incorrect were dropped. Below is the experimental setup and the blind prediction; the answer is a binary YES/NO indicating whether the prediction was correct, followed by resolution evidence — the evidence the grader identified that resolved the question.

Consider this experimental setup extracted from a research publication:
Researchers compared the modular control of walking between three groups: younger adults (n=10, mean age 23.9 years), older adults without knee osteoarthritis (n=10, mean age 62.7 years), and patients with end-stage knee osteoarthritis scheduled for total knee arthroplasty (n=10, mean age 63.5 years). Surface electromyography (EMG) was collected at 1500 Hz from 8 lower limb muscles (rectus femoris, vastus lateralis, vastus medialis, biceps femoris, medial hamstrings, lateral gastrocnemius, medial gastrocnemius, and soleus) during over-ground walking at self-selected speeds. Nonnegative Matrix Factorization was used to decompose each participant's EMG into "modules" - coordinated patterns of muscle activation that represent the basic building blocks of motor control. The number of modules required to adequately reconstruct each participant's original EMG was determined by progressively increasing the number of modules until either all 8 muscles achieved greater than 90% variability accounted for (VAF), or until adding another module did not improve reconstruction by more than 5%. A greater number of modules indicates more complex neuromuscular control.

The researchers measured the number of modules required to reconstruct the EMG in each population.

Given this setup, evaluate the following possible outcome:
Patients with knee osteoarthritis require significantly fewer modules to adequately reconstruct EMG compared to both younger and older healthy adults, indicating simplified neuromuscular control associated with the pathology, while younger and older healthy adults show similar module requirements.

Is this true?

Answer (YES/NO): NO